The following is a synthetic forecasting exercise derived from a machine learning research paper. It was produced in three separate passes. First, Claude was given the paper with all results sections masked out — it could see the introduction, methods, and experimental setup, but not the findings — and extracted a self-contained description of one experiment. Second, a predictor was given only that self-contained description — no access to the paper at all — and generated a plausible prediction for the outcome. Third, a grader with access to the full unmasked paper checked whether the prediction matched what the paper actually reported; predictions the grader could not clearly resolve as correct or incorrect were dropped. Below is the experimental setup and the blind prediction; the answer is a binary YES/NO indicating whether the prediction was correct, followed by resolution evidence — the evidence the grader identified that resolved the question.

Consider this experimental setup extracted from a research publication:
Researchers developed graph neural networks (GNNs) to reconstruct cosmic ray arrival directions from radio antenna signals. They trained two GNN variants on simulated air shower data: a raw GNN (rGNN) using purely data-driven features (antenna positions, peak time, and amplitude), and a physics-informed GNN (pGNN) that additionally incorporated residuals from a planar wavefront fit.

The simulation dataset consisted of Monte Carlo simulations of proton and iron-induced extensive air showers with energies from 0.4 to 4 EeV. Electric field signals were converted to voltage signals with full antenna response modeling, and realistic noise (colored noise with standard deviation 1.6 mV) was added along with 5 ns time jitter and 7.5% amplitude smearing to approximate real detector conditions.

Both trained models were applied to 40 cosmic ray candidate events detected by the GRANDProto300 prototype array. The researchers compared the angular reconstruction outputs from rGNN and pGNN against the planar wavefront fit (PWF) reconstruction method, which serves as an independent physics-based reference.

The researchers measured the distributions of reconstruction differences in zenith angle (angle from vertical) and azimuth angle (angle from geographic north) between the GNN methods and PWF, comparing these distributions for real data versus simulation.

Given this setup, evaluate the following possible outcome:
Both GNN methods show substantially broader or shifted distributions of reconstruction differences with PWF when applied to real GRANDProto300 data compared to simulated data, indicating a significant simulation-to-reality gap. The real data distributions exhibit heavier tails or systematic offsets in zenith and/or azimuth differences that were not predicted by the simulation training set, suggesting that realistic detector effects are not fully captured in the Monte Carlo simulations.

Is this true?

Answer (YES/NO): NO